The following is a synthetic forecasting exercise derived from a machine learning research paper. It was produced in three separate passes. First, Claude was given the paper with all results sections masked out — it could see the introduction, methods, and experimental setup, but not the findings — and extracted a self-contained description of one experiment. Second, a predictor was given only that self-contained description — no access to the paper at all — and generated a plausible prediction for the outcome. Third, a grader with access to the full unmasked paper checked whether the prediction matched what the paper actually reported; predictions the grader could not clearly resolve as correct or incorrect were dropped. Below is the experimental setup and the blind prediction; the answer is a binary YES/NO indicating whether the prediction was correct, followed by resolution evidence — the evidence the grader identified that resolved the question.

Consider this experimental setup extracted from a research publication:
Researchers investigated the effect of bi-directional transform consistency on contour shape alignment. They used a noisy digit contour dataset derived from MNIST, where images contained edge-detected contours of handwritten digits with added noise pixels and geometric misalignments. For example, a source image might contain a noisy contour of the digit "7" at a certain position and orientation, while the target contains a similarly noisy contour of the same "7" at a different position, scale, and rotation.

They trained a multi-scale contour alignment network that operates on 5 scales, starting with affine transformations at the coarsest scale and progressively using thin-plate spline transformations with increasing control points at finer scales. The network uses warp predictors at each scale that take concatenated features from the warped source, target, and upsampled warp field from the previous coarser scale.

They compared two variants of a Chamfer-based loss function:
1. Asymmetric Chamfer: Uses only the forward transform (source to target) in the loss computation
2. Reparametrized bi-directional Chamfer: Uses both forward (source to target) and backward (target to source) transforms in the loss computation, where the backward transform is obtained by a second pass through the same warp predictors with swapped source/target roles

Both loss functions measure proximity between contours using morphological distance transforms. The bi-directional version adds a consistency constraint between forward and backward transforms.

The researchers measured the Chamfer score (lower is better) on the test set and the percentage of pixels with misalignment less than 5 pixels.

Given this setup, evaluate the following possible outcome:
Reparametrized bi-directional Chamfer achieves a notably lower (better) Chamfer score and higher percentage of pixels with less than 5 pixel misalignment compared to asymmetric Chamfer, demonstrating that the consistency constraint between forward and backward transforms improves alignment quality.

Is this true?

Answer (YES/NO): YES